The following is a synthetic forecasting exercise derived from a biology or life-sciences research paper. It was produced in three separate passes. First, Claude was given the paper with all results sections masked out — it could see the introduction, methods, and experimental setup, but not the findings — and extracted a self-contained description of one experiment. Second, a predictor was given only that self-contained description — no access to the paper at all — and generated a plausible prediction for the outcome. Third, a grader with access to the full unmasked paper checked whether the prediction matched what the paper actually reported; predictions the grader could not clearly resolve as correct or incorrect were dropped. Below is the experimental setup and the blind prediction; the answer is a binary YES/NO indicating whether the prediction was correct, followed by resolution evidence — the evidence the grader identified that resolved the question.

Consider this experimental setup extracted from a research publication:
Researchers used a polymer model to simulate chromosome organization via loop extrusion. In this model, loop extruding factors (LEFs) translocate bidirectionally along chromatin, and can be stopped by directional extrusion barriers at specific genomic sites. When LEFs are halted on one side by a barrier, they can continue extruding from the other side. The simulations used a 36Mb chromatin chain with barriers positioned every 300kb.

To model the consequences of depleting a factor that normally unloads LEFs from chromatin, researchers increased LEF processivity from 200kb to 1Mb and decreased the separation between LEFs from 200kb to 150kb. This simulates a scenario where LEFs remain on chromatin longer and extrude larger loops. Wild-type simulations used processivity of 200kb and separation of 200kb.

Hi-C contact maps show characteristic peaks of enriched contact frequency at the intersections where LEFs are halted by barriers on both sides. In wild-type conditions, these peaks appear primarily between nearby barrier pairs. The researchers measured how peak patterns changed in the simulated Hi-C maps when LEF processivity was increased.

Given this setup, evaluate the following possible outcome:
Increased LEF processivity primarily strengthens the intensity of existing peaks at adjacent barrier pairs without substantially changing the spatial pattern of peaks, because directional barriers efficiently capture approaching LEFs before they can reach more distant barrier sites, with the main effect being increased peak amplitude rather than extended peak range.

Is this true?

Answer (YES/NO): NO